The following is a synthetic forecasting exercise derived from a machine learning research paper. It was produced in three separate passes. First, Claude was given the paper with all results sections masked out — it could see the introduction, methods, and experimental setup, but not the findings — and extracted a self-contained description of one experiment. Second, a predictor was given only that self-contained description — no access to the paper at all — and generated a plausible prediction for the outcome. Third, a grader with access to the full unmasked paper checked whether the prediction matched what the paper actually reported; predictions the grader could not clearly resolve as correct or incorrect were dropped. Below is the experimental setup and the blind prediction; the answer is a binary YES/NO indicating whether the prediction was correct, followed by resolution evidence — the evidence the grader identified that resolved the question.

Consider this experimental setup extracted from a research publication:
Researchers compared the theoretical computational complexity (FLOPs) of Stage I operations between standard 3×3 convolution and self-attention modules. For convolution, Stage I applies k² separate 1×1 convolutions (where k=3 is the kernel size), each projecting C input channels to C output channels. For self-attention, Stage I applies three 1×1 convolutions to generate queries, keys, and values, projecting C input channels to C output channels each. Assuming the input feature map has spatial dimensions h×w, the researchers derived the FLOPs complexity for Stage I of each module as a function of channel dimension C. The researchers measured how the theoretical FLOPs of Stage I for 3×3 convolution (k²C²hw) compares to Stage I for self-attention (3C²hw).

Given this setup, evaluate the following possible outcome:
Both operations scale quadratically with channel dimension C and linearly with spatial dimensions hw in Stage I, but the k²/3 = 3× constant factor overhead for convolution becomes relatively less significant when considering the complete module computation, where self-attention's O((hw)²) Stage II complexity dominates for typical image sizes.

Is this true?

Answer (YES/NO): NO